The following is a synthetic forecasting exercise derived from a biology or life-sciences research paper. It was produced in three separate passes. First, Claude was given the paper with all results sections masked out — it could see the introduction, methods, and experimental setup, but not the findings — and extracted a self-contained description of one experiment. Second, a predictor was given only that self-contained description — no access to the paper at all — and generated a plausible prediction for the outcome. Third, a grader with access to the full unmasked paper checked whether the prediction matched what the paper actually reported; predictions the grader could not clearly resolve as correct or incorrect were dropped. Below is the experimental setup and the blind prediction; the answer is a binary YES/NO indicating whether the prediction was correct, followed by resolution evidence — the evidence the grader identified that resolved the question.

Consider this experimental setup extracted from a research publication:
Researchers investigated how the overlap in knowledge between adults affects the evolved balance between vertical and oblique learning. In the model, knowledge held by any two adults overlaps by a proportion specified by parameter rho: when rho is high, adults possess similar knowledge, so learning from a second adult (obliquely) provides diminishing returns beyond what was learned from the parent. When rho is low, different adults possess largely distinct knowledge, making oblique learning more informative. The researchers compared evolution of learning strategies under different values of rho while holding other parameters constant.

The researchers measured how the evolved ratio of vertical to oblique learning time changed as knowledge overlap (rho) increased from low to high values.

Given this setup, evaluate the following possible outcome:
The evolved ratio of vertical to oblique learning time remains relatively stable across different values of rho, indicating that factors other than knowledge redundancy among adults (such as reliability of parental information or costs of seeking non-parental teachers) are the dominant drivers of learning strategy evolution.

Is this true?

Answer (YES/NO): NO